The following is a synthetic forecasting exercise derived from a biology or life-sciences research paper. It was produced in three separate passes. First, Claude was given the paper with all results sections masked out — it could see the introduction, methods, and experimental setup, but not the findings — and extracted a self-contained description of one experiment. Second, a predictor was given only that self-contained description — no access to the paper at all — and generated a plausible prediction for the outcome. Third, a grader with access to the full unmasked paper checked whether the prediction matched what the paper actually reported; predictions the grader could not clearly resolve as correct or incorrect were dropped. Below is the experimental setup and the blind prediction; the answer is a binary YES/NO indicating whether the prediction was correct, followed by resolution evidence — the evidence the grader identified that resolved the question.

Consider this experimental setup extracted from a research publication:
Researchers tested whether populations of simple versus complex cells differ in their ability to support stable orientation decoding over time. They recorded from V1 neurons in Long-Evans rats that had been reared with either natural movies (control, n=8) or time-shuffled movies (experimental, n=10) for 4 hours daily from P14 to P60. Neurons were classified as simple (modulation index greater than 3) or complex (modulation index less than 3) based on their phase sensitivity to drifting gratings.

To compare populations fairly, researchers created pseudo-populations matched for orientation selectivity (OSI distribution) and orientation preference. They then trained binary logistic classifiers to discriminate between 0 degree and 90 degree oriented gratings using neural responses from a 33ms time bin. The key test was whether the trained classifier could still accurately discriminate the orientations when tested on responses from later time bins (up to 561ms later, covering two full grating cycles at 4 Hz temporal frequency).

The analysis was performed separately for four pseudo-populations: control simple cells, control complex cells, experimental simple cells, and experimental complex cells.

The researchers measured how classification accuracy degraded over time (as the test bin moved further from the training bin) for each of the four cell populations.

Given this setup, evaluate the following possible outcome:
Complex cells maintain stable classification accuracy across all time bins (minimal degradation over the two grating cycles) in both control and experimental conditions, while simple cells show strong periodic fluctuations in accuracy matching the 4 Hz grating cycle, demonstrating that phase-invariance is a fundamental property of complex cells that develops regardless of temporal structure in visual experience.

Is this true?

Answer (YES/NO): NO